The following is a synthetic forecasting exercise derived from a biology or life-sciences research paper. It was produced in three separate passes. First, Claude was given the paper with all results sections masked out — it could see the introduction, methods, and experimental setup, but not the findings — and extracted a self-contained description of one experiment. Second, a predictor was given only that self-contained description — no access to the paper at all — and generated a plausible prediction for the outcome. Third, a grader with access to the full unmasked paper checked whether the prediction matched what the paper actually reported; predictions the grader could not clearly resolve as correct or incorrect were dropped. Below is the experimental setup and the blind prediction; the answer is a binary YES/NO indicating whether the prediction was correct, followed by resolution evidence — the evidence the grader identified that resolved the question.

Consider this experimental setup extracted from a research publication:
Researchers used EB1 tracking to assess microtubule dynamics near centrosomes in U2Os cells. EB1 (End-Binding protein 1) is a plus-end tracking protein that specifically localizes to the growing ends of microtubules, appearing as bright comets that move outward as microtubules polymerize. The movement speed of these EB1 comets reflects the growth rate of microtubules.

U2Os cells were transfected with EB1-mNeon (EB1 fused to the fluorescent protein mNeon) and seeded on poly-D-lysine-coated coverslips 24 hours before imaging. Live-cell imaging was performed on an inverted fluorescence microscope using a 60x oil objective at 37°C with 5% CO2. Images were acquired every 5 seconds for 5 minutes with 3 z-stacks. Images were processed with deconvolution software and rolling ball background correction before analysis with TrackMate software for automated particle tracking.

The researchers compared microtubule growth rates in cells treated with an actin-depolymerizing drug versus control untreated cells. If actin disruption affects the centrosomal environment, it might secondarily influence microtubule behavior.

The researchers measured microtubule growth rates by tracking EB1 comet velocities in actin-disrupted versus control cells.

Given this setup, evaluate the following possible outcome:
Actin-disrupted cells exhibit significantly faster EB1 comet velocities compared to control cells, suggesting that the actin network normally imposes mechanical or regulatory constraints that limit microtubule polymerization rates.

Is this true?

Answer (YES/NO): NO